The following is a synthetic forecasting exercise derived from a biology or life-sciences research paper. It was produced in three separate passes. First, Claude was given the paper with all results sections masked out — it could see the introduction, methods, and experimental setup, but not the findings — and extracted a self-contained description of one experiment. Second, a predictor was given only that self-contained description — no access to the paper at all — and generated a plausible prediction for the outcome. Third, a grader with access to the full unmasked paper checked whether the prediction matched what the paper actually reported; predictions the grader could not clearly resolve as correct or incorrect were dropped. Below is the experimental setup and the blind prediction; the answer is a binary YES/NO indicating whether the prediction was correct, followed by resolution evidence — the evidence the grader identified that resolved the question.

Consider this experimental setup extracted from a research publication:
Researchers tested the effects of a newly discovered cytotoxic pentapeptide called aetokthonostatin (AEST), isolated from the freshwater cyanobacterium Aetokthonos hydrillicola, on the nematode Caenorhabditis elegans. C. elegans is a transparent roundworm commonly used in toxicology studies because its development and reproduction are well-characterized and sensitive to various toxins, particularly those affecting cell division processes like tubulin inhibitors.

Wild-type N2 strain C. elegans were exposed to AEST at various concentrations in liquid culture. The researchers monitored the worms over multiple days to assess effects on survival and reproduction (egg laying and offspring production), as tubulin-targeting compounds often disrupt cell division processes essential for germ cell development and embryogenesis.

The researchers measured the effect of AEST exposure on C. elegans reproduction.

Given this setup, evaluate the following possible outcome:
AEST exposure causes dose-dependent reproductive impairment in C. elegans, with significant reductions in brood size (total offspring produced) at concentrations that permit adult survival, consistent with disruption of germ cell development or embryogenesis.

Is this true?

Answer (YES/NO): YES